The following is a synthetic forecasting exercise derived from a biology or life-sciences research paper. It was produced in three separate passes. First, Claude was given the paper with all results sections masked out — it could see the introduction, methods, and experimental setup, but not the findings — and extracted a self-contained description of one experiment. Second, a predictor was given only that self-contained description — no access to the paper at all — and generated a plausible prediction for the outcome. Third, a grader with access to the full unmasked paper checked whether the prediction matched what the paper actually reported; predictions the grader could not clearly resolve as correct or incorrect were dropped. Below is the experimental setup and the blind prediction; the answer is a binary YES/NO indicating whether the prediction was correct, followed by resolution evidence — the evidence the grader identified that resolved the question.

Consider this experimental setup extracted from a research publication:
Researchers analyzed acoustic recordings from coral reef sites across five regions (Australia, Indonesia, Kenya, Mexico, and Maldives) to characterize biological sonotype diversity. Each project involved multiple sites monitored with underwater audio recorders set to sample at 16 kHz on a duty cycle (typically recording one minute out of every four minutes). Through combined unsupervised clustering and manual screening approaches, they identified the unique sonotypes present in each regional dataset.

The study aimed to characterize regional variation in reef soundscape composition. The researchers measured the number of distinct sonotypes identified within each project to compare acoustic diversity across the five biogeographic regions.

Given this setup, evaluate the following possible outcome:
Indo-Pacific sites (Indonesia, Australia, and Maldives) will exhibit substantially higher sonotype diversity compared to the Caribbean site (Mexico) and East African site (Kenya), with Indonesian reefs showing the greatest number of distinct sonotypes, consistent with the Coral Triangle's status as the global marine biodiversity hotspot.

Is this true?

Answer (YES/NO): NO